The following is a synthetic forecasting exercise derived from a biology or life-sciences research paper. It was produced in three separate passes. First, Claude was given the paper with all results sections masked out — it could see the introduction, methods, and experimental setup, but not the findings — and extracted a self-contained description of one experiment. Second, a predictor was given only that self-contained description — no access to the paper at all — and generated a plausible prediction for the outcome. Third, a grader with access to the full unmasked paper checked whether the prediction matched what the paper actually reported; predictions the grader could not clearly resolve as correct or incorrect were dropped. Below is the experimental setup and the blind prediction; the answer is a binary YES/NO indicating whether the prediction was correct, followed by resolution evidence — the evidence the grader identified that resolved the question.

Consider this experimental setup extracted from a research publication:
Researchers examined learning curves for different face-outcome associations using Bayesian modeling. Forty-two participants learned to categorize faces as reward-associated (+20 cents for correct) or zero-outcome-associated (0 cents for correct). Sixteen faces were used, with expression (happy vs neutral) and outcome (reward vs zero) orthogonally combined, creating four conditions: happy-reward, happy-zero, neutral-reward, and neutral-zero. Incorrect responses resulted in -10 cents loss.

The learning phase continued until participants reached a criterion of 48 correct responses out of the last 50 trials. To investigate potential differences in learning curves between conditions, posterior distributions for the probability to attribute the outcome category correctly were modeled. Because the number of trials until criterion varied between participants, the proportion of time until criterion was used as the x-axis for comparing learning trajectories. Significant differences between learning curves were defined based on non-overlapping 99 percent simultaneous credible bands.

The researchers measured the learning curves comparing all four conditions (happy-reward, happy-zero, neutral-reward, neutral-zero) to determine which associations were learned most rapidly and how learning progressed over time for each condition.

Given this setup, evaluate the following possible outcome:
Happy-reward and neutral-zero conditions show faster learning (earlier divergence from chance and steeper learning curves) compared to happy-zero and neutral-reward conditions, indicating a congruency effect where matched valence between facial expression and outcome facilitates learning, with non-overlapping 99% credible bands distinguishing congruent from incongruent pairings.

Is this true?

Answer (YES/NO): NO